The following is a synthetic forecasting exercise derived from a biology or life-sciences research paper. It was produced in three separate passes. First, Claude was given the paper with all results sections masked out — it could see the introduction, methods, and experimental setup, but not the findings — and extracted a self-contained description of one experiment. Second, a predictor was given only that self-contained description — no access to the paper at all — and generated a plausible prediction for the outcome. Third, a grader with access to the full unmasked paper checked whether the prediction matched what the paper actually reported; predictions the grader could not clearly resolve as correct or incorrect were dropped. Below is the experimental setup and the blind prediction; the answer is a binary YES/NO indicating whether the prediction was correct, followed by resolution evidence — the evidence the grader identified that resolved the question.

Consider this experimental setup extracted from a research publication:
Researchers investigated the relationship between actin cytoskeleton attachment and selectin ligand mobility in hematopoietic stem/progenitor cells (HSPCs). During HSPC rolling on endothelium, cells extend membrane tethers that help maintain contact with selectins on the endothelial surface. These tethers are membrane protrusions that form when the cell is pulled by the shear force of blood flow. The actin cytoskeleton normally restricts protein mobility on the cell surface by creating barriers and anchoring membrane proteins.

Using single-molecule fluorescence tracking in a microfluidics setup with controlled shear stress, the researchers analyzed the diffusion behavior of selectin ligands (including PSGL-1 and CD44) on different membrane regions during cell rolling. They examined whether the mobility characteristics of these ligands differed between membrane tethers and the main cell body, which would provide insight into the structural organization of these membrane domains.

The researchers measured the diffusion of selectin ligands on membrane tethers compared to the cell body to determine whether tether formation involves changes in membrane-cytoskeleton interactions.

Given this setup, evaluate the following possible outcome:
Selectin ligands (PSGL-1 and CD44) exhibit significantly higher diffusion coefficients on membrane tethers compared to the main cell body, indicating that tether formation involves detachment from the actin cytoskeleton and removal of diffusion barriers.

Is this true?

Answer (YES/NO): YES